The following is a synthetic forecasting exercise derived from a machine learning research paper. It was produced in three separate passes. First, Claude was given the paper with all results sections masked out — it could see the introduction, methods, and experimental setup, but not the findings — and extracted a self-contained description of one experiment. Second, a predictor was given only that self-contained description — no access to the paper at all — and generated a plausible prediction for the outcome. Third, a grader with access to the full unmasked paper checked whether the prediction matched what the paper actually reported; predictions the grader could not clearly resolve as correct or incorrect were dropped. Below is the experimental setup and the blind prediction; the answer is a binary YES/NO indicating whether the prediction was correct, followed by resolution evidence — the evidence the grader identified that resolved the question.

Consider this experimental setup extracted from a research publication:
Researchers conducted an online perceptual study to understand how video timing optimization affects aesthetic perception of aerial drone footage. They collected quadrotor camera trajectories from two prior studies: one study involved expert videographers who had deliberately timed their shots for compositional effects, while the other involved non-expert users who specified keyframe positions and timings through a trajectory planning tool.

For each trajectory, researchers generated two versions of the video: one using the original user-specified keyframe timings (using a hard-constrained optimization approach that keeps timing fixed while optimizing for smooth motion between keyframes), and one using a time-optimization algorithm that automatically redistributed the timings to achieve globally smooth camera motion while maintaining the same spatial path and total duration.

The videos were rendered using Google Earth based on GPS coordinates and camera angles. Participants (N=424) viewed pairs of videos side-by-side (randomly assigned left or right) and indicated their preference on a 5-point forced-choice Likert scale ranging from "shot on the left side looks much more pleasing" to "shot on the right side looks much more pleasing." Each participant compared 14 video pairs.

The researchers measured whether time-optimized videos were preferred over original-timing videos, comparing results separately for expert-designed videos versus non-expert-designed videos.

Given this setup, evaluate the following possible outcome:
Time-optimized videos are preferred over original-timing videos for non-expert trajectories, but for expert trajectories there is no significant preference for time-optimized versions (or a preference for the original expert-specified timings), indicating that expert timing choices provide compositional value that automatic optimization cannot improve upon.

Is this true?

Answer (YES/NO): YES